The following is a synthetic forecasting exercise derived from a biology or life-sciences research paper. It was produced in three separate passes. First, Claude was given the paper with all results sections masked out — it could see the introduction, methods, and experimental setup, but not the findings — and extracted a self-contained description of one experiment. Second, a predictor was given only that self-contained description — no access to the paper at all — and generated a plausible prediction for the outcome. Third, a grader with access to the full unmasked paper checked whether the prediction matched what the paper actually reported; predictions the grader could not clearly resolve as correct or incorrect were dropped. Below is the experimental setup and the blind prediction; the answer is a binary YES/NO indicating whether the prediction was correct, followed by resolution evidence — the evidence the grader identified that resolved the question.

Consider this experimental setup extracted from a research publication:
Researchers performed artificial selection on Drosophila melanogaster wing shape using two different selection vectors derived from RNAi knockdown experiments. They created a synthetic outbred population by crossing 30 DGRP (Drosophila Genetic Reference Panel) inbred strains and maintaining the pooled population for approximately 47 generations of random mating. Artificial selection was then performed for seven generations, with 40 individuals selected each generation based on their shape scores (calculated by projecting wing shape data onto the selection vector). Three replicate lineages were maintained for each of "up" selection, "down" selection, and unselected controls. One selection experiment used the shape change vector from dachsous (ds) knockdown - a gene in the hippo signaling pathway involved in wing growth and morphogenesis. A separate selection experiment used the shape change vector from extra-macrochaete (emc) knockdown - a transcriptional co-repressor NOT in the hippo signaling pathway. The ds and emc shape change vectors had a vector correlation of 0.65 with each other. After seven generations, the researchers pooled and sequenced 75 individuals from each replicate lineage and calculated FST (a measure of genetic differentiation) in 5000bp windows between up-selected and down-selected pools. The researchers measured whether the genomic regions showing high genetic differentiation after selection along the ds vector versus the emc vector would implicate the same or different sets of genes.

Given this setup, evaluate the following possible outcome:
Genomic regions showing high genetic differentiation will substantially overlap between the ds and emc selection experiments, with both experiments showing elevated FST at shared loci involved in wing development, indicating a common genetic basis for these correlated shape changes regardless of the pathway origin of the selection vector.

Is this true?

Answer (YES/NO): NO